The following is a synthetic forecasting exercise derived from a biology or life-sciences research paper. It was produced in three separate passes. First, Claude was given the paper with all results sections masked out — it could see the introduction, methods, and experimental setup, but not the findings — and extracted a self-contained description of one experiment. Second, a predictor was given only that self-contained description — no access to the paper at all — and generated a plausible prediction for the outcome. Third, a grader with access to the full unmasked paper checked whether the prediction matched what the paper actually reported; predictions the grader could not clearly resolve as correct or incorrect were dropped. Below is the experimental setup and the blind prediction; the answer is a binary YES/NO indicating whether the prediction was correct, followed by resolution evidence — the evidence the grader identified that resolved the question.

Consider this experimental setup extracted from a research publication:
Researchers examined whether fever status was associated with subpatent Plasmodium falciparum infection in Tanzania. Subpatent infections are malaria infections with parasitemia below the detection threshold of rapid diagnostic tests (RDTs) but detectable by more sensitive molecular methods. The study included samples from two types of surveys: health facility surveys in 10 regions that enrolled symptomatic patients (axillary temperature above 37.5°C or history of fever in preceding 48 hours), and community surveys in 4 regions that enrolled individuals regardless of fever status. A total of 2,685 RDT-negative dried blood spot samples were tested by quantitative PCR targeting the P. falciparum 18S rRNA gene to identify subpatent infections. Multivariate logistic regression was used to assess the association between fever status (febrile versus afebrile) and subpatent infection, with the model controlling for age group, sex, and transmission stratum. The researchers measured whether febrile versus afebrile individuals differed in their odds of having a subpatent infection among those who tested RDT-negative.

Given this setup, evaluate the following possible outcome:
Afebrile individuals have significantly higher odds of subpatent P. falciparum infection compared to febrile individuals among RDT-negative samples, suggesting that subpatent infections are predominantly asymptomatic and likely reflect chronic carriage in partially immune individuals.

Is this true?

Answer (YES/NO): NO